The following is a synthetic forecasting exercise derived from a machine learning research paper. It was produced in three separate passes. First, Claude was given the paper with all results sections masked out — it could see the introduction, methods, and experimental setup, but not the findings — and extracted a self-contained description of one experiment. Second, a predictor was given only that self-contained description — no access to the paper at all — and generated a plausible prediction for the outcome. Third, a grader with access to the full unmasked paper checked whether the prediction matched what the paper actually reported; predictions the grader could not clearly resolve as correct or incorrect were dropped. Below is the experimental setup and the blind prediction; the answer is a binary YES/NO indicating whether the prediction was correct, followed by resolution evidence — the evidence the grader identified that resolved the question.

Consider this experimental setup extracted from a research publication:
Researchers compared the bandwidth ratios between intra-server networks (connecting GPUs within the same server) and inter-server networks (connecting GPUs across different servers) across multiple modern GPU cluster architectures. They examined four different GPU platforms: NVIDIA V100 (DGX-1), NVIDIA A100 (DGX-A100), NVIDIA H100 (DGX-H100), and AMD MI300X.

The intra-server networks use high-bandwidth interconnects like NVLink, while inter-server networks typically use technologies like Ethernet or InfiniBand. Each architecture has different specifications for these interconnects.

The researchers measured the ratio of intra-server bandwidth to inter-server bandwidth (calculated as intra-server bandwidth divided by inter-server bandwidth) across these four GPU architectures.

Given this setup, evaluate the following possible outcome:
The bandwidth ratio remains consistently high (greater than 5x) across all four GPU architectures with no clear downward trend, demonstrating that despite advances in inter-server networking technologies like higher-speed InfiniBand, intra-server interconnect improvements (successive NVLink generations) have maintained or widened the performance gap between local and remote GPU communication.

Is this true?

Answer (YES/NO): YES